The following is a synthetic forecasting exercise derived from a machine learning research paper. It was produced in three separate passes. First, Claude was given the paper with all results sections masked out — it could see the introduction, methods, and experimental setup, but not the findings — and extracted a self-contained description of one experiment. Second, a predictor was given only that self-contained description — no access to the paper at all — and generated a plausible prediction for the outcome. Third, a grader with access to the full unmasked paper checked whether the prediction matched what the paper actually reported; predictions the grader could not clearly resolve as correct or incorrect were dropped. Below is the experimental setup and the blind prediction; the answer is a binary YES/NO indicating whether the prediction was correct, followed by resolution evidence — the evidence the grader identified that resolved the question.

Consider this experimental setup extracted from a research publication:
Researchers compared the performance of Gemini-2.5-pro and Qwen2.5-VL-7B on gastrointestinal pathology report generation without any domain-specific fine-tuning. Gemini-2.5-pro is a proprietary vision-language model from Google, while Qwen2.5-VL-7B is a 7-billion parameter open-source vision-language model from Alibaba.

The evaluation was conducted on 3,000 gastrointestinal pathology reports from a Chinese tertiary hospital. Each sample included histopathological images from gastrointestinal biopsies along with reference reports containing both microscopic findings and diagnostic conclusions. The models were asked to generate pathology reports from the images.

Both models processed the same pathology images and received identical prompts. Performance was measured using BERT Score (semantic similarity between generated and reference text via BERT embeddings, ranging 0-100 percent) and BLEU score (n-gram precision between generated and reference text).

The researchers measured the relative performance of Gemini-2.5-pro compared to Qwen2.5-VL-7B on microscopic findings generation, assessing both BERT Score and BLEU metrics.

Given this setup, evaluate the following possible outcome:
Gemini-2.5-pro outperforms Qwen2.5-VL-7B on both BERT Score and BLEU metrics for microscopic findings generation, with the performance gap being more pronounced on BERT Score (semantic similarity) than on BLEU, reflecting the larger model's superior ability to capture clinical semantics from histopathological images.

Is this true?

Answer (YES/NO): NO